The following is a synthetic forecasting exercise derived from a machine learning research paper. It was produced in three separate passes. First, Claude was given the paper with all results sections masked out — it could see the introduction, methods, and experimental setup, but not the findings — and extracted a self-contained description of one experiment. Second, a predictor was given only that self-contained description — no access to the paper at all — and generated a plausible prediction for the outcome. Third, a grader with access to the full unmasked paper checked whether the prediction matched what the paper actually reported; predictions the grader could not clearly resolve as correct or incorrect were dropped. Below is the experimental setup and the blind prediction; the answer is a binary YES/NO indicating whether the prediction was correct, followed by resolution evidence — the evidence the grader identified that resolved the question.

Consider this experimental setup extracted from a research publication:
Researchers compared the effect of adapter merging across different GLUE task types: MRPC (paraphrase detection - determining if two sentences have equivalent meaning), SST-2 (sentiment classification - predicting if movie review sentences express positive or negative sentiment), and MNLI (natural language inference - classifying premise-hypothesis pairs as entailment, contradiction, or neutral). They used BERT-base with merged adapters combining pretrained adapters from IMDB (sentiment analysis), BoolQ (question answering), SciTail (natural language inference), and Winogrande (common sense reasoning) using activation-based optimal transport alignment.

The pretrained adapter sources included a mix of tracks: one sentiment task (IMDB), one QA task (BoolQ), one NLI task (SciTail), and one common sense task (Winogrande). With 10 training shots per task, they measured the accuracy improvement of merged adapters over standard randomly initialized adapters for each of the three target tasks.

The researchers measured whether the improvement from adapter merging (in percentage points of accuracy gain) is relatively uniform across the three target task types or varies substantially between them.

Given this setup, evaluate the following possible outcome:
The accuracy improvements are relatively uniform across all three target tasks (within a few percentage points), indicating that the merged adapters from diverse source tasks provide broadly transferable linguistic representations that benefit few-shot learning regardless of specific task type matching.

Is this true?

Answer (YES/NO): NO